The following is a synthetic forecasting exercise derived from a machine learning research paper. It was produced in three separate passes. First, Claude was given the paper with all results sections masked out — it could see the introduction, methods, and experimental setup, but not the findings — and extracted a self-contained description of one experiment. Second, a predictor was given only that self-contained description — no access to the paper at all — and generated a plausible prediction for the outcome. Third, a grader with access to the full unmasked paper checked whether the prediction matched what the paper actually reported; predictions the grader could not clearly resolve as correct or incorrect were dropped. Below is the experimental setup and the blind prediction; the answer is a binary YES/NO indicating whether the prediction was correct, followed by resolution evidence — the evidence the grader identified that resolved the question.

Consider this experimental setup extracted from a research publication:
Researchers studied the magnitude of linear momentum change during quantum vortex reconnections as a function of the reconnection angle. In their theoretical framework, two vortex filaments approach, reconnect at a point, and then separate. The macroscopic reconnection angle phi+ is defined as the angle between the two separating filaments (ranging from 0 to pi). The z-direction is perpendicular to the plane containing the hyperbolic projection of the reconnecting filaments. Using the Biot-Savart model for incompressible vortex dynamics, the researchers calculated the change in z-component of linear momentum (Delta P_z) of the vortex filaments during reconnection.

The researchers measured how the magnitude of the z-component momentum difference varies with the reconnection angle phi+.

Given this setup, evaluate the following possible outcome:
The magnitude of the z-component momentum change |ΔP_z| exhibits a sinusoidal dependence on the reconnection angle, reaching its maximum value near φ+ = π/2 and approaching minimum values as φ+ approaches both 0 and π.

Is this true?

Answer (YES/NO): NO